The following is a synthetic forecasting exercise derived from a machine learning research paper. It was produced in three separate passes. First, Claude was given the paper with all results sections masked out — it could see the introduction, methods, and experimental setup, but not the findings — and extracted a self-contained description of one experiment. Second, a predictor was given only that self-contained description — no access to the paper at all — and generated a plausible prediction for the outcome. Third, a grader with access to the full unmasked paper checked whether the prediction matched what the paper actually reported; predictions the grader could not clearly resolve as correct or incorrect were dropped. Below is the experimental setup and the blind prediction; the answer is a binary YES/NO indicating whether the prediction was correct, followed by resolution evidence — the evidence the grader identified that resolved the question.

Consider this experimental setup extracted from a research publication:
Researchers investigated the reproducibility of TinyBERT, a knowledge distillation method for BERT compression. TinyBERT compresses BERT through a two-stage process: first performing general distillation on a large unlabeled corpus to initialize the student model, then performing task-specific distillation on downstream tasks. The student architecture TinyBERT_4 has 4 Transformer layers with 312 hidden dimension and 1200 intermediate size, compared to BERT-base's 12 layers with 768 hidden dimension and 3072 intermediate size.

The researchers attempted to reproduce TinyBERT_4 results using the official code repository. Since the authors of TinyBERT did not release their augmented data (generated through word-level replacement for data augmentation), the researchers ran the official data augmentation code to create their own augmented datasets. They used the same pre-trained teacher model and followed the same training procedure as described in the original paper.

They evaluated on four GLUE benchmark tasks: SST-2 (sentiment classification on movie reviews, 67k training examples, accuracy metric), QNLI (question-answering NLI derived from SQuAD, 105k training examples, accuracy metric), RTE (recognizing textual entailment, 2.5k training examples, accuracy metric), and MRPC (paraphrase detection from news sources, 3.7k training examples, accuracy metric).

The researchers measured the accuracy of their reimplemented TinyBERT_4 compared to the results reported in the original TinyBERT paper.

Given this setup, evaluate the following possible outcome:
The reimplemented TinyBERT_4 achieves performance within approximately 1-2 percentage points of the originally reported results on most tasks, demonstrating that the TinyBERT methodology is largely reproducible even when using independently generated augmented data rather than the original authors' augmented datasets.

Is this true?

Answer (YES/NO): NO